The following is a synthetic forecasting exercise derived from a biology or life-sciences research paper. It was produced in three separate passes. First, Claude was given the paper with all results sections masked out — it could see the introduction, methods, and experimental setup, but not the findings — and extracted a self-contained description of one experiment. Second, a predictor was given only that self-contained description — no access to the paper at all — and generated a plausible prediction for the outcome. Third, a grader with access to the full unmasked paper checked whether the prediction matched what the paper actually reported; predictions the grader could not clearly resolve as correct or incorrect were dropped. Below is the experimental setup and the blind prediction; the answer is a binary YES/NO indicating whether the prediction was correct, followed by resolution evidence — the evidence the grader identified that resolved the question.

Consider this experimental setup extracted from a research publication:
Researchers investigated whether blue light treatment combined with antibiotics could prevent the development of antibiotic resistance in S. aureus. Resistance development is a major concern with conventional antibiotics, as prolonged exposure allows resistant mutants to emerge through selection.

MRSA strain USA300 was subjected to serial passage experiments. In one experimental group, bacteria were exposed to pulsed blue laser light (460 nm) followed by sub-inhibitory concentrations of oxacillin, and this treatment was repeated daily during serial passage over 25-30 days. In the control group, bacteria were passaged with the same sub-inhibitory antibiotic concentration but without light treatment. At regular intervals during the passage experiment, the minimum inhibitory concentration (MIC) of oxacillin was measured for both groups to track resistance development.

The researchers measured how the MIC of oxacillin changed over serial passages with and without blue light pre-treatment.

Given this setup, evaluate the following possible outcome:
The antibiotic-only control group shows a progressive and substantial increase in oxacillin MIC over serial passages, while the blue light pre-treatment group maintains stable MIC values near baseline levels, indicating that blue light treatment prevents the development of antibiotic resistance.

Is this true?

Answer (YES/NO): NO